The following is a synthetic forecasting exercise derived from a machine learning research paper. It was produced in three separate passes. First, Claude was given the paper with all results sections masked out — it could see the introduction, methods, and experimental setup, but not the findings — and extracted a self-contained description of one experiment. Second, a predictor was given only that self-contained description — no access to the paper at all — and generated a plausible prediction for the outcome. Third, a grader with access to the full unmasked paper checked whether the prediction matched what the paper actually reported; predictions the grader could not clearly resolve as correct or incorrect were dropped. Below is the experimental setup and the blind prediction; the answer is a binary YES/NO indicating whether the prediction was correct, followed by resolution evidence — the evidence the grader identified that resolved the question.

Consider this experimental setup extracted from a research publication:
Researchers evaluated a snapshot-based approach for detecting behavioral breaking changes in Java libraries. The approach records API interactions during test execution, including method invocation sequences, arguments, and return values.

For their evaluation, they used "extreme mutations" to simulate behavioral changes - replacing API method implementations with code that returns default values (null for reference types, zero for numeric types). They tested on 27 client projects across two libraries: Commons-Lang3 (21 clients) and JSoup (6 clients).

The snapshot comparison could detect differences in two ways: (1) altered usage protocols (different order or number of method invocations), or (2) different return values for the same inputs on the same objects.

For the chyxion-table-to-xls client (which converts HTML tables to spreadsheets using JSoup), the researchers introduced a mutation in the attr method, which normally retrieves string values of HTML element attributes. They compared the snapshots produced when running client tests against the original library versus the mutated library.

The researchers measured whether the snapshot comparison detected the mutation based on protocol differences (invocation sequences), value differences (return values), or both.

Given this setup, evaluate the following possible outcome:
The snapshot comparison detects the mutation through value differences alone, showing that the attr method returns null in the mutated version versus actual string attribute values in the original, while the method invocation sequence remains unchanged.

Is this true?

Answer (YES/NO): NO